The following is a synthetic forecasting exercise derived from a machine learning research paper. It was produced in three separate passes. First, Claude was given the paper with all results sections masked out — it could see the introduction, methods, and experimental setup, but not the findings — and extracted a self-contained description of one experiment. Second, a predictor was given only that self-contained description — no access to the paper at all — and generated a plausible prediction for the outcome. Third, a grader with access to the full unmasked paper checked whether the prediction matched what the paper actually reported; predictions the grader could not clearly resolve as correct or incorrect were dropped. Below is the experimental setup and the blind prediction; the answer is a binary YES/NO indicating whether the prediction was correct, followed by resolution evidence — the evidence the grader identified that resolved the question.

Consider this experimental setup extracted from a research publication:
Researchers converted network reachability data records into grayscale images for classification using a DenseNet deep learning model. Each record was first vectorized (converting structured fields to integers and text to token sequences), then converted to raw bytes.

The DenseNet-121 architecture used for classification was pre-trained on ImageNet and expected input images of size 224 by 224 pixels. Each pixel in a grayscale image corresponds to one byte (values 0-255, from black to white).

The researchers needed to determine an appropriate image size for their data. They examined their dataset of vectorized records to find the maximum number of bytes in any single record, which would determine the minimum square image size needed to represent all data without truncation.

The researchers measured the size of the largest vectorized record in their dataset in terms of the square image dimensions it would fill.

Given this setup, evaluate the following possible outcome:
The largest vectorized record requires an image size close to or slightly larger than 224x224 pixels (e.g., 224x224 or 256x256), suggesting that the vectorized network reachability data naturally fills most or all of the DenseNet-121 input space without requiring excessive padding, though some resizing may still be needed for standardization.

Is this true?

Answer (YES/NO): NO